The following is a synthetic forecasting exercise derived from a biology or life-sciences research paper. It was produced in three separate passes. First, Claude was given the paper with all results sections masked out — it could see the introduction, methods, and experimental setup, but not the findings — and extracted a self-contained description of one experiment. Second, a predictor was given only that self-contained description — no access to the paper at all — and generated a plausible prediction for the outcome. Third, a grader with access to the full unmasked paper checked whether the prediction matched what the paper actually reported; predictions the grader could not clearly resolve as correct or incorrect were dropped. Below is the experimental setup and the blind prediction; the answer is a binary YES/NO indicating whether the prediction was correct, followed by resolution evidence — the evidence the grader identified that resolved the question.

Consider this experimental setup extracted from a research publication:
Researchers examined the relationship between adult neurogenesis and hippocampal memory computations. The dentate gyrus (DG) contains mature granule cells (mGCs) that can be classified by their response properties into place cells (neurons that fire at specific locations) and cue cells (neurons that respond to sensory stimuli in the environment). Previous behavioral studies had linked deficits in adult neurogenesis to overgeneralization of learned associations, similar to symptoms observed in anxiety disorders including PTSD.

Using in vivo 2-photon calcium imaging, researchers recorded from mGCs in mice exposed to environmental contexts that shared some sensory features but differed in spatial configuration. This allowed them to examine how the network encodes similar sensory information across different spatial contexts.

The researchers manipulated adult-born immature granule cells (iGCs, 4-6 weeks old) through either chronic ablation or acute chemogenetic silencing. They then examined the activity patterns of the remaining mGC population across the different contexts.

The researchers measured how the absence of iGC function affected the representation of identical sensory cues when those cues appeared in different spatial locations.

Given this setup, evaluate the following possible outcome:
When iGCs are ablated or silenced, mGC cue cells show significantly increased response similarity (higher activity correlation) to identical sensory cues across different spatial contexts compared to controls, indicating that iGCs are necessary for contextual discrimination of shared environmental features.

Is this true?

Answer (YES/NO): NO